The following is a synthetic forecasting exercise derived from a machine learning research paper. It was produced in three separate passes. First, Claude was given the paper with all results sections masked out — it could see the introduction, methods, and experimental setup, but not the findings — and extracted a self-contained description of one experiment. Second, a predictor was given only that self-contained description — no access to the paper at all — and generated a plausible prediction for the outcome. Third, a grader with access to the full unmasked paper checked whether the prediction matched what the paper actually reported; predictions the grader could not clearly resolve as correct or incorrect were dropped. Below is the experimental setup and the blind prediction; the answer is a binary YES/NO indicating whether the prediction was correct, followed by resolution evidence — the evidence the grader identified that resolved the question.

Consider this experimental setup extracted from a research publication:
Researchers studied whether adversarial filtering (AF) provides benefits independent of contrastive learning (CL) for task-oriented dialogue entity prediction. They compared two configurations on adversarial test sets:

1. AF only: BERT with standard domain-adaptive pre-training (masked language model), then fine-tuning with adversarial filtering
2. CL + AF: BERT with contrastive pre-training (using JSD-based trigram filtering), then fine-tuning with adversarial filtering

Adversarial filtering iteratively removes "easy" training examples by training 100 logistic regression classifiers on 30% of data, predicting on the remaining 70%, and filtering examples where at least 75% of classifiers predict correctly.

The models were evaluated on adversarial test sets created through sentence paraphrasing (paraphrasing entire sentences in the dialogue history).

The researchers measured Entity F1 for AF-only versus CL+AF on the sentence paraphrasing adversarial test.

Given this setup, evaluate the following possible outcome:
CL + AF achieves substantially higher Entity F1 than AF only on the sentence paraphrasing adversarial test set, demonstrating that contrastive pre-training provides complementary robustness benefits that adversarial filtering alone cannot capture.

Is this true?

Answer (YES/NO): YES